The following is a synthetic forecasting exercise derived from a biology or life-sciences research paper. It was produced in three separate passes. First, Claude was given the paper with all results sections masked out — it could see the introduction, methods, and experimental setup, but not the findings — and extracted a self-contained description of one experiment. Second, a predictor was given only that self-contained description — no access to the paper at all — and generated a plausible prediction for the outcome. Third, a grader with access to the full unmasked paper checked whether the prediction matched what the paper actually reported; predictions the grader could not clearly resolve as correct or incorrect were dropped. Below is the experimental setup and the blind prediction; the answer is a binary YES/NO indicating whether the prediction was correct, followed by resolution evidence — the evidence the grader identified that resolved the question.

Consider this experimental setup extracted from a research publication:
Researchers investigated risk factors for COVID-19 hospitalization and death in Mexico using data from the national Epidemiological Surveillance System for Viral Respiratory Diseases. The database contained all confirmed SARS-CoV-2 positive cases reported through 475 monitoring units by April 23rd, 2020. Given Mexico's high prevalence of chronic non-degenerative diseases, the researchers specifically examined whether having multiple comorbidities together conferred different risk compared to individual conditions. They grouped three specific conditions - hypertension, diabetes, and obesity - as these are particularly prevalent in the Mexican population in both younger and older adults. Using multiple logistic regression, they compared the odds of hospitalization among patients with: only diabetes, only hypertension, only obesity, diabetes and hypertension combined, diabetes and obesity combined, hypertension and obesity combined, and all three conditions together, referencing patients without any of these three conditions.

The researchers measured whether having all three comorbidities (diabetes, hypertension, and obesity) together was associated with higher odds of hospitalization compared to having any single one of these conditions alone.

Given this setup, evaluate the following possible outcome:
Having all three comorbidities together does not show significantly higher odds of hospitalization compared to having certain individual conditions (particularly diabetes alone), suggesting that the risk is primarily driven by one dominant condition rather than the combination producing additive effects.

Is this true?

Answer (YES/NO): YES